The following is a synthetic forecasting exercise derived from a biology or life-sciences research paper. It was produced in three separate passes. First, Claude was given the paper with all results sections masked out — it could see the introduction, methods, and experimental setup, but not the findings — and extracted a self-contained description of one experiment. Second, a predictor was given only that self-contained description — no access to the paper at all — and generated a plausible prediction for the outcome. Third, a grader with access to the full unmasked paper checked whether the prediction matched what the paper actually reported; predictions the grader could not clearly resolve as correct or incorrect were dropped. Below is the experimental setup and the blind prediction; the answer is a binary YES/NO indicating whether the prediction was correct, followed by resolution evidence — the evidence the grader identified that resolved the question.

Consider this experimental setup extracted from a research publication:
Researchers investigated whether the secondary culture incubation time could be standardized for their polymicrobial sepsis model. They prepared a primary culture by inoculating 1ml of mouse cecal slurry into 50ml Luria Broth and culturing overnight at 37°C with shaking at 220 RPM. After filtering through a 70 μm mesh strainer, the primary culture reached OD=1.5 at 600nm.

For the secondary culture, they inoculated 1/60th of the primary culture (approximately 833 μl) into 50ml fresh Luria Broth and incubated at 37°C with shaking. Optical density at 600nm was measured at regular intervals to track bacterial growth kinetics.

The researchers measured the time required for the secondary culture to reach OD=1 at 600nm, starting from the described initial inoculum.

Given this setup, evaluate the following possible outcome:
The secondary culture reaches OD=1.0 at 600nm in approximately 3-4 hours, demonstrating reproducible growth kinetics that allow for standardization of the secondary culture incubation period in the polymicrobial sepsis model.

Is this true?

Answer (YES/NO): YES